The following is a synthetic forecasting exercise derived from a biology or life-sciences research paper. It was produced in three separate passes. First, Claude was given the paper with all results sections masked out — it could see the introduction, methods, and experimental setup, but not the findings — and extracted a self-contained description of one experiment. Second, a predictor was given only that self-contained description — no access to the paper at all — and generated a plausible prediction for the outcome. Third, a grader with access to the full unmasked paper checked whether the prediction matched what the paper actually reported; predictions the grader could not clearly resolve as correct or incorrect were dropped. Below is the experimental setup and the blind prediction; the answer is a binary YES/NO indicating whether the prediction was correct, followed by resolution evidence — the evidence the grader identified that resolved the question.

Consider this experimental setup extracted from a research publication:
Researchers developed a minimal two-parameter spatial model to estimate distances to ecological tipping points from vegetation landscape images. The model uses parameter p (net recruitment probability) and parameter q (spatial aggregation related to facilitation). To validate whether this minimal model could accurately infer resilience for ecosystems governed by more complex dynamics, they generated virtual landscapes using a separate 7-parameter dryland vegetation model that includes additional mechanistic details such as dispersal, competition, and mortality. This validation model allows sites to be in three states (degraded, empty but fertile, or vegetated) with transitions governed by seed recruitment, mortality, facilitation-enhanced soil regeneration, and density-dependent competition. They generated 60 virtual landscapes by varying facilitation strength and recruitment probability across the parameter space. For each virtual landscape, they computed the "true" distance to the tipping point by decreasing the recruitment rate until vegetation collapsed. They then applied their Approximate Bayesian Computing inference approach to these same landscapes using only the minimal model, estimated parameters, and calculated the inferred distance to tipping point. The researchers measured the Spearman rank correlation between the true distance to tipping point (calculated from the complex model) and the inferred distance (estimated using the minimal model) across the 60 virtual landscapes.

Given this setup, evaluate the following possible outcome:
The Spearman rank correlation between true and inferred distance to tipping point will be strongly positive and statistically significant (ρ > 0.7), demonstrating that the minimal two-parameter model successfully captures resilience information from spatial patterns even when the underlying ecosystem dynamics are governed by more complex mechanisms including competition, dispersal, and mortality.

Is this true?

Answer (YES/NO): YES